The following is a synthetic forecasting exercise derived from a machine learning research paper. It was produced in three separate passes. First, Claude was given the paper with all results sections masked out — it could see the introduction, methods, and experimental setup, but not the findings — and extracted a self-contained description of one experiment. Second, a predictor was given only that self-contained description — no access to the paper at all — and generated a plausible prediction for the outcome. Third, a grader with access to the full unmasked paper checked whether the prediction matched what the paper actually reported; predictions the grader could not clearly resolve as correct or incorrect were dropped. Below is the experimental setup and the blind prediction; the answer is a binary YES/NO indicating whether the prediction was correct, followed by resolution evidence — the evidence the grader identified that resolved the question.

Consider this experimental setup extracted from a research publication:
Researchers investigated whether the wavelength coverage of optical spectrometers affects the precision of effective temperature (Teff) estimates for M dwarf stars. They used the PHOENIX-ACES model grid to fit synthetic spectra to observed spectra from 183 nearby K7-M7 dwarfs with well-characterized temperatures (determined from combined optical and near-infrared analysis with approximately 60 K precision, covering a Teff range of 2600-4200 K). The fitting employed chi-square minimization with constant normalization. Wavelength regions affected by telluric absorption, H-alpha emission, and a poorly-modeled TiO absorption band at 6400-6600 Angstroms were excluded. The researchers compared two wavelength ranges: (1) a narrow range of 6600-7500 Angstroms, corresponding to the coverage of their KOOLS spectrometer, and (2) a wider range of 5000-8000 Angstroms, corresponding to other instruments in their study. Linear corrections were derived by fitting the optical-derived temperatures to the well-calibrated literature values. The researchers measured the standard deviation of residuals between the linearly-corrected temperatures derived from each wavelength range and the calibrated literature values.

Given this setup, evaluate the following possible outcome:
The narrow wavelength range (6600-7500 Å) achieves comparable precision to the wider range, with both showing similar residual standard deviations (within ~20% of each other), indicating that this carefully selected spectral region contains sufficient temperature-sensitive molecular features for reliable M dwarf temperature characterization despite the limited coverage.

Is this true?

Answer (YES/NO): NO